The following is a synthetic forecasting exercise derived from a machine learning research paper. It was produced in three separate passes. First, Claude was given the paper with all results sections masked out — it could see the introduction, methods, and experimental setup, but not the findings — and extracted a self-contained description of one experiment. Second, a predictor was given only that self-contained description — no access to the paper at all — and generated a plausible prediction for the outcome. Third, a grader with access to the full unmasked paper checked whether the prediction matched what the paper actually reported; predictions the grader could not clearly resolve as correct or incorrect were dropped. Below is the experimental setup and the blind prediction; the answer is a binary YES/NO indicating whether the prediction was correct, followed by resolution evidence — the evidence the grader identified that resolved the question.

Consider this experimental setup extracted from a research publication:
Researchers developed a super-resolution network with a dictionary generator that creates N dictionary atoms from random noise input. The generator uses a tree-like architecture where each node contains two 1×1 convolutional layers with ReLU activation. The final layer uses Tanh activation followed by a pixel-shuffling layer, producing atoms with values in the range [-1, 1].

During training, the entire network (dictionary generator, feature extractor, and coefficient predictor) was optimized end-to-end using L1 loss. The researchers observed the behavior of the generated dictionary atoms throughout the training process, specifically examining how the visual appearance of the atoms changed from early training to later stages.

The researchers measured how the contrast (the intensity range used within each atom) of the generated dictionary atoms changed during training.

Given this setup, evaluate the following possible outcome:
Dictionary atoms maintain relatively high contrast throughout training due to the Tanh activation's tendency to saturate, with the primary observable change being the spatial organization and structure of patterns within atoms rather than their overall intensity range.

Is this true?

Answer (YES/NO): NO